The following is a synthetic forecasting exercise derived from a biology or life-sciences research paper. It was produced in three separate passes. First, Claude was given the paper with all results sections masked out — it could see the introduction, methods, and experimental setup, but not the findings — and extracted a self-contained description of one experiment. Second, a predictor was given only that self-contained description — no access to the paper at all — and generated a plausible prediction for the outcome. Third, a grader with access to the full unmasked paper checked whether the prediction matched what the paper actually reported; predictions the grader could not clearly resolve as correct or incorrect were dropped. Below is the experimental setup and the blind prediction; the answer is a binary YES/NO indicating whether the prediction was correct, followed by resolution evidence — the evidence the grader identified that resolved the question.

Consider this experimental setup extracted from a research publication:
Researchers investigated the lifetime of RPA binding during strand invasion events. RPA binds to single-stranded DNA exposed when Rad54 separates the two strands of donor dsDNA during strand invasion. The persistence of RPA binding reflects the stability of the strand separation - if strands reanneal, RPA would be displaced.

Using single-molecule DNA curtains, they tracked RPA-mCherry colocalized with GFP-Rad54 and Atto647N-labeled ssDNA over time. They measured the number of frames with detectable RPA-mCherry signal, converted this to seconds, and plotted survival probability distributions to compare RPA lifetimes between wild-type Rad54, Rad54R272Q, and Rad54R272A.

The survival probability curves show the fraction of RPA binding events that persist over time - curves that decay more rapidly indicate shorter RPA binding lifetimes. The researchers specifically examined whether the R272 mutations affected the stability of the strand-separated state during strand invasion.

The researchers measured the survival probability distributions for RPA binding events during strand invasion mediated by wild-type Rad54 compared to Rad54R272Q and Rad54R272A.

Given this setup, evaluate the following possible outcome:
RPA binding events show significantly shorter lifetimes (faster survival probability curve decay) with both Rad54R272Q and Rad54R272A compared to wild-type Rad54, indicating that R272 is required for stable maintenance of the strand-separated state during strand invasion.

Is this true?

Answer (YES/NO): YES